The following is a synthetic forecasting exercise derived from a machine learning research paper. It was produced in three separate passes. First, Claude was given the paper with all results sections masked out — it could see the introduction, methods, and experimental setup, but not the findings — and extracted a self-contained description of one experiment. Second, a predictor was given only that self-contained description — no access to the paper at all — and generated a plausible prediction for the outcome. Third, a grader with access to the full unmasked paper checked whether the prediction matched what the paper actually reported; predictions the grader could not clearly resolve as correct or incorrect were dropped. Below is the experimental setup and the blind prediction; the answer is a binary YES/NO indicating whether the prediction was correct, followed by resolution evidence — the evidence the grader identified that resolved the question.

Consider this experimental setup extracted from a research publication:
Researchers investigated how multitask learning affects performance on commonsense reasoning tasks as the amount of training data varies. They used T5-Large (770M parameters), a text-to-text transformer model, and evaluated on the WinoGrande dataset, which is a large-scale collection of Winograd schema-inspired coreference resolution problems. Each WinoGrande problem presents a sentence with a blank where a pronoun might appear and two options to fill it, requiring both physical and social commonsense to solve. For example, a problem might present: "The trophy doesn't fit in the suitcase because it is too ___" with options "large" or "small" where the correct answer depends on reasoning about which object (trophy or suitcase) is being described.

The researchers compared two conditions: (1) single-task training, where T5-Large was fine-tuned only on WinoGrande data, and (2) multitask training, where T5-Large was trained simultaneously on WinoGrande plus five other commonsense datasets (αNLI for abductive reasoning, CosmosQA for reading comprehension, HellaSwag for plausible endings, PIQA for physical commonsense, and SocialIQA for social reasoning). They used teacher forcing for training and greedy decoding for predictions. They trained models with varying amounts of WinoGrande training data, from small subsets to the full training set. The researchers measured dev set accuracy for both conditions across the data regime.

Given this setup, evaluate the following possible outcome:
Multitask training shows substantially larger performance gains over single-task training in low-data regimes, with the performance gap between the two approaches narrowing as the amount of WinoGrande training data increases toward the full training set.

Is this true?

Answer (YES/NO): NO